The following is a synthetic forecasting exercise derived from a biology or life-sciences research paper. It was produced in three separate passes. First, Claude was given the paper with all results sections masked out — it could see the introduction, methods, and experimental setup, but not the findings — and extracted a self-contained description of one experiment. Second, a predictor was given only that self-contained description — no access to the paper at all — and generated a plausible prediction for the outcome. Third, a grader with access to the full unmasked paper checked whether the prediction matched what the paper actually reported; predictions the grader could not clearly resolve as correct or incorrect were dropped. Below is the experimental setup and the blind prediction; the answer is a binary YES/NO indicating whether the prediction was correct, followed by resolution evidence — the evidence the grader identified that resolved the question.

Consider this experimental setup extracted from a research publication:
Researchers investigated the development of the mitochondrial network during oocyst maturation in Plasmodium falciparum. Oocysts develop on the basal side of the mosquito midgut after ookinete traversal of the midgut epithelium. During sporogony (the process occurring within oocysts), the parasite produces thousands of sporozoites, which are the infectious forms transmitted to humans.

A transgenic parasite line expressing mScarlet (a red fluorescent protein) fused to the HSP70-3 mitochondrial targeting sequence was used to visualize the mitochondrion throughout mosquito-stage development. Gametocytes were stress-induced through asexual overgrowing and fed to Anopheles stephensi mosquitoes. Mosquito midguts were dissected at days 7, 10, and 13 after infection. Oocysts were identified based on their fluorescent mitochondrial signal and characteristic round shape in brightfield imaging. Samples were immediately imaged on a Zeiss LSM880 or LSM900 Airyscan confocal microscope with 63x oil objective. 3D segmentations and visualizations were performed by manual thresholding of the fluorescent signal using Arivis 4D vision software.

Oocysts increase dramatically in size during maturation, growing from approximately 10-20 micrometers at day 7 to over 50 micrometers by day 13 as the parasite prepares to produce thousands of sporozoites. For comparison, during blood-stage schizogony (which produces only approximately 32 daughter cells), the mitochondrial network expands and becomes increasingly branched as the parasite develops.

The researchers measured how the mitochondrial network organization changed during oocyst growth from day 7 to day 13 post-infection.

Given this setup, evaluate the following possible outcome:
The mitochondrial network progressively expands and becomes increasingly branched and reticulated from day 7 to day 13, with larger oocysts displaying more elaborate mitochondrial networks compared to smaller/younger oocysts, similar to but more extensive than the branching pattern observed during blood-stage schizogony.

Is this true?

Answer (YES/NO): NO